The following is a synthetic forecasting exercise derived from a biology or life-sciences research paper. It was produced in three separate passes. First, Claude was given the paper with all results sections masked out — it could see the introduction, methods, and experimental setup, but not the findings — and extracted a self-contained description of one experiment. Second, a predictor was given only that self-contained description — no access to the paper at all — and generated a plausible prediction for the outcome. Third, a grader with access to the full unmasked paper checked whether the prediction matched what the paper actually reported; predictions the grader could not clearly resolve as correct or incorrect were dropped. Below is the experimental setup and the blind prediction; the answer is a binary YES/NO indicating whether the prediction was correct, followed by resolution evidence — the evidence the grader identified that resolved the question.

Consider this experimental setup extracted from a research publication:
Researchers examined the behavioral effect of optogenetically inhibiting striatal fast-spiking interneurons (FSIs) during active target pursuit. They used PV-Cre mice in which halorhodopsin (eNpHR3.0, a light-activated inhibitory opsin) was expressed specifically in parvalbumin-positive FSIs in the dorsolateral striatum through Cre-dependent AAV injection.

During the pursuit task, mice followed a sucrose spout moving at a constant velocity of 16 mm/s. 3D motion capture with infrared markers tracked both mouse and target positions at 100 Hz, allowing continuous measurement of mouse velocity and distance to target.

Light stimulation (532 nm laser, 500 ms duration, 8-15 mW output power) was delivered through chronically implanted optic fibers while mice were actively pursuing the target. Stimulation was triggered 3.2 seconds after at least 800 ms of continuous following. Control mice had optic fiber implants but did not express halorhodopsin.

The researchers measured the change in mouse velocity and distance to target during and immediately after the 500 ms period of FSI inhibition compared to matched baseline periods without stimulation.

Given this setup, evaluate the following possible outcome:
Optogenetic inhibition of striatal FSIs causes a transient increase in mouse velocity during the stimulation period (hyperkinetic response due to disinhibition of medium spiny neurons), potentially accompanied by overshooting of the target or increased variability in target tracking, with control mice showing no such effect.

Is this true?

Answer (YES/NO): YES